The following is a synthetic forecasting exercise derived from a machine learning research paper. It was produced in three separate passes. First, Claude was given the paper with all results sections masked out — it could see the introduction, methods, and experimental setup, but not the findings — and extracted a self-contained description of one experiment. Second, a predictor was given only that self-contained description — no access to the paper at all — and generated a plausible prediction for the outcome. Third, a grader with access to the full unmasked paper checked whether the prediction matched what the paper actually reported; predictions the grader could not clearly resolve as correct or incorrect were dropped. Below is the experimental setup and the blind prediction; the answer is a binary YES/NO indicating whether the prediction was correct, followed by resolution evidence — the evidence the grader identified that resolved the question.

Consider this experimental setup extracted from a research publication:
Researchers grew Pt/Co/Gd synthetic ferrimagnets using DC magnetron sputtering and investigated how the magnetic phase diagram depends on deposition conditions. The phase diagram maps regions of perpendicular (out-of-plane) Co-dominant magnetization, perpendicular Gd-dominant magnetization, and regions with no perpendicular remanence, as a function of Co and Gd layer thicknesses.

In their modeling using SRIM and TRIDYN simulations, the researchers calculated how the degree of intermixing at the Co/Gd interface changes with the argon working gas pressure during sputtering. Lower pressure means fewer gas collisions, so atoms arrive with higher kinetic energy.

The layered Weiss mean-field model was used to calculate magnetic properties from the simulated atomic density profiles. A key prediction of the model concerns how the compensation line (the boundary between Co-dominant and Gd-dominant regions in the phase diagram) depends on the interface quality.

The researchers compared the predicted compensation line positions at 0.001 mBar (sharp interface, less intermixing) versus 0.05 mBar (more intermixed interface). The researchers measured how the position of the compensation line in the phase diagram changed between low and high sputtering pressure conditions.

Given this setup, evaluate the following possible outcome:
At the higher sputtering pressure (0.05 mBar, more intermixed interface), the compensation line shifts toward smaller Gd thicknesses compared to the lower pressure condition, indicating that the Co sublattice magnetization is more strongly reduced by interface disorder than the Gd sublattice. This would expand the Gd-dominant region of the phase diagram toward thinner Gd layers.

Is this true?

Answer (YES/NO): NO